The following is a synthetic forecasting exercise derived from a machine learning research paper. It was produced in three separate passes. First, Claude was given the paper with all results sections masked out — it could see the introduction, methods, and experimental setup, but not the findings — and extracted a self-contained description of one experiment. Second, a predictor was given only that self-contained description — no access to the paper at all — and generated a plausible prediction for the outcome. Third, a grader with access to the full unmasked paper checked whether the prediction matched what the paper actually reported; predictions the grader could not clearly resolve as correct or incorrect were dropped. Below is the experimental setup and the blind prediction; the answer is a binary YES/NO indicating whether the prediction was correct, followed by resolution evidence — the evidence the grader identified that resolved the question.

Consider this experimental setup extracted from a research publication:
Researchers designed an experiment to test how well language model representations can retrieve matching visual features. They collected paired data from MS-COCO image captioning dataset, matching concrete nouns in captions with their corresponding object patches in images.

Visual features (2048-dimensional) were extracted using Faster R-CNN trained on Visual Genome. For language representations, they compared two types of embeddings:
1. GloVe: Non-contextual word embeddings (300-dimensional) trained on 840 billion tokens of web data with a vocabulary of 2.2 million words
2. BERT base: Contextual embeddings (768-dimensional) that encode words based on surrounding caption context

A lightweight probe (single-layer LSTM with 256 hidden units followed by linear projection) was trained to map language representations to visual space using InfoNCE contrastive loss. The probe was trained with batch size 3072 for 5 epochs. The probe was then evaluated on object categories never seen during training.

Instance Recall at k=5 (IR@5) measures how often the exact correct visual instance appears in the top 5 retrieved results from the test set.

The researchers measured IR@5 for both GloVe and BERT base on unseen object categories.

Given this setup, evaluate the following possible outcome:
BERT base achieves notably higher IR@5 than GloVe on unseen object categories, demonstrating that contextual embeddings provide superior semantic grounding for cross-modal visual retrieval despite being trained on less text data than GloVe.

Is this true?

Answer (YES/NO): YES